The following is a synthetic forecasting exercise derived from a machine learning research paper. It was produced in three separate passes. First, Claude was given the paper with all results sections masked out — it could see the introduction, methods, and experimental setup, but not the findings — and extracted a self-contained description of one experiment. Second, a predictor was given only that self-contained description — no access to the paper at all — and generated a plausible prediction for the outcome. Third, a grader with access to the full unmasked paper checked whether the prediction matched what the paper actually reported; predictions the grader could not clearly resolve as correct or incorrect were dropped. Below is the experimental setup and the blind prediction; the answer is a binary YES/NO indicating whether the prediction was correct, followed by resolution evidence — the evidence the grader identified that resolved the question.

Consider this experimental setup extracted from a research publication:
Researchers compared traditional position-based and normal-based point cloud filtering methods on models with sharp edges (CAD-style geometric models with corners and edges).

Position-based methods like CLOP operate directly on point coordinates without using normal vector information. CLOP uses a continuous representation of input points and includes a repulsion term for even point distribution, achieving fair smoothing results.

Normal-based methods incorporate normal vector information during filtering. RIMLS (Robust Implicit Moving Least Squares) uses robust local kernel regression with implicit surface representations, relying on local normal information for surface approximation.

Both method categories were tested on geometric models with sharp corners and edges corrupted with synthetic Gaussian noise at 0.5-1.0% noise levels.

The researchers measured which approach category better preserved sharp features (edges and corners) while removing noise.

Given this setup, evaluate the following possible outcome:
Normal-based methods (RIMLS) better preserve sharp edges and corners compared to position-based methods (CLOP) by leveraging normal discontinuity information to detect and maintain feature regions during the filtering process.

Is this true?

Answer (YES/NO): YES